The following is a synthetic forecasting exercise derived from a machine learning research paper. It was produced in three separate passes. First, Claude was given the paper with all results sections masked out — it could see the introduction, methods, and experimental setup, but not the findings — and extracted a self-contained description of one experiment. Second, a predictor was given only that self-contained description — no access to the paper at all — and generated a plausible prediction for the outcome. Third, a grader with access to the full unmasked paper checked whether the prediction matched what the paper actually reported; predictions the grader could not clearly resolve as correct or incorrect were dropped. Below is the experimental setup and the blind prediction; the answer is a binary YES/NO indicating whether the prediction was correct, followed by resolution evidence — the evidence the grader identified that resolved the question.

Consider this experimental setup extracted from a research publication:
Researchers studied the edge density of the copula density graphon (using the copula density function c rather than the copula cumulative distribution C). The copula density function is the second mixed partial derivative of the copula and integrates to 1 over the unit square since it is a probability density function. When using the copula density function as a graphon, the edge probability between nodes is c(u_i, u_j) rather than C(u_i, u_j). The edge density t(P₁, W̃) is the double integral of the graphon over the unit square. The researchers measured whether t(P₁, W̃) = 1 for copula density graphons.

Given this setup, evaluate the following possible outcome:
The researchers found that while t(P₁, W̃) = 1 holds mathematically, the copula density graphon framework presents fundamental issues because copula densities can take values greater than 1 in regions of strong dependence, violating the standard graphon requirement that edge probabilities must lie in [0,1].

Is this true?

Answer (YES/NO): NO